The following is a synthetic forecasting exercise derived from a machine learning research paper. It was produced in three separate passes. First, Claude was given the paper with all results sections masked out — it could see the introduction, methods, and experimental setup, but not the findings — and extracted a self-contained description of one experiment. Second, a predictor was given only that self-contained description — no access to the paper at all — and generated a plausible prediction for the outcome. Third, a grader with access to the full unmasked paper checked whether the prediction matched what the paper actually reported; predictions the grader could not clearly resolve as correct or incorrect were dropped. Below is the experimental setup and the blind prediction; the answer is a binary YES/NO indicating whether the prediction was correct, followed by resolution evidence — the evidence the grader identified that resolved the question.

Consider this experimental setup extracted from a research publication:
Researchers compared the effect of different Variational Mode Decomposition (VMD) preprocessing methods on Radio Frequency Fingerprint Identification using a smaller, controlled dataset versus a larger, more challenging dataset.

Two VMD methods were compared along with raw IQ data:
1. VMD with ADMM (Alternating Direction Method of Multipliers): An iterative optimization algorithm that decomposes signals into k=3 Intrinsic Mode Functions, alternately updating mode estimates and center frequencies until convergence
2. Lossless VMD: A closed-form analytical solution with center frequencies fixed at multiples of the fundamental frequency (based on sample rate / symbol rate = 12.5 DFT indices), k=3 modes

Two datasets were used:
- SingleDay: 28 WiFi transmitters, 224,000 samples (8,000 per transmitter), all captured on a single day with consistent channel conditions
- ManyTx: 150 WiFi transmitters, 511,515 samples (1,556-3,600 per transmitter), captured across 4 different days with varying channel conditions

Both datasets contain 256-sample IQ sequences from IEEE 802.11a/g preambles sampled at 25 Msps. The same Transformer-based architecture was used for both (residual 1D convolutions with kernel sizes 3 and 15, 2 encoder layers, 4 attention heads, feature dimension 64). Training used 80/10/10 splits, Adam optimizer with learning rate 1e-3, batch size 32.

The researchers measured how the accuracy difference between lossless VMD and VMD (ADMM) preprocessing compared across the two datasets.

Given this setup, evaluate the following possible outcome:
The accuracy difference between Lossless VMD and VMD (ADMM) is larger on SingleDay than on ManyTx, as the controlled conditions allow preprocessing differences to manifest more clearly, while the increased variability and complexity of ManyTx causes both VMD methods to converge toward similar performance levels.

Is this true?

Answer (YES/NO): NO